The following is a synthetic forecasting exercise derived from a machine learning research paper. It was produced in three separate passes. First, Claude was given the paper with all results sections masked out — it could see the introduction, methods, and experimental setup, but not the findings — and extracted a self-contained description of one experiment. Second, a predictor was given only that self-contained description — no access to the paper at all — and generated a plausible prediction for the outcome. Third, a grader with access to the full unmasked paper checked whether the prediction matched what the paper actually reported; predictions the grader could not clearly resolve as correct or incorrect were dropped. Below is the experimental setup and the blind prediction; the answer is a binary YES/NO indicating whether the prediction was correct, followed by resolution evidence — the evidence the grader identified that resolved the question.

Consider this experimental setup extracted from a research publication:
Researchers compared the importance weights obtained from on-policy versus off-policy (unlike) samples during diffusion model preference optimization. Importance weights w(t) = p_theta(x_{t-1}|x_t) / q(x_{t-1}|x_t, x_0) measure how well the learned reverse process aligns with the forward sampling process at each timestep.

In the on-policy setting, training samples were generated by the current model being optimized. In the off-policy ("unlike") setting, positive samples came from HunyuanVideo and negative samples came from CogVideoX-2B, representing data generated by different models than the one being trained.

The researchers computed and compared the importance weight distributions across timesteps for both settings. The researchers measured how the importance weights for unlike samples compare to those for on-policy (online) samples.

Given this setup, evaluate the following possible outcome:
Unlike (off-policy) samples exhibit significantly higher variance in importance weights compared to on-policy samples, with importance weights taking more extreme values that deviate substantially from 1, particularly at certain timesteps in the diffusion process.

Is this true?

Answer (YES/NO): NO